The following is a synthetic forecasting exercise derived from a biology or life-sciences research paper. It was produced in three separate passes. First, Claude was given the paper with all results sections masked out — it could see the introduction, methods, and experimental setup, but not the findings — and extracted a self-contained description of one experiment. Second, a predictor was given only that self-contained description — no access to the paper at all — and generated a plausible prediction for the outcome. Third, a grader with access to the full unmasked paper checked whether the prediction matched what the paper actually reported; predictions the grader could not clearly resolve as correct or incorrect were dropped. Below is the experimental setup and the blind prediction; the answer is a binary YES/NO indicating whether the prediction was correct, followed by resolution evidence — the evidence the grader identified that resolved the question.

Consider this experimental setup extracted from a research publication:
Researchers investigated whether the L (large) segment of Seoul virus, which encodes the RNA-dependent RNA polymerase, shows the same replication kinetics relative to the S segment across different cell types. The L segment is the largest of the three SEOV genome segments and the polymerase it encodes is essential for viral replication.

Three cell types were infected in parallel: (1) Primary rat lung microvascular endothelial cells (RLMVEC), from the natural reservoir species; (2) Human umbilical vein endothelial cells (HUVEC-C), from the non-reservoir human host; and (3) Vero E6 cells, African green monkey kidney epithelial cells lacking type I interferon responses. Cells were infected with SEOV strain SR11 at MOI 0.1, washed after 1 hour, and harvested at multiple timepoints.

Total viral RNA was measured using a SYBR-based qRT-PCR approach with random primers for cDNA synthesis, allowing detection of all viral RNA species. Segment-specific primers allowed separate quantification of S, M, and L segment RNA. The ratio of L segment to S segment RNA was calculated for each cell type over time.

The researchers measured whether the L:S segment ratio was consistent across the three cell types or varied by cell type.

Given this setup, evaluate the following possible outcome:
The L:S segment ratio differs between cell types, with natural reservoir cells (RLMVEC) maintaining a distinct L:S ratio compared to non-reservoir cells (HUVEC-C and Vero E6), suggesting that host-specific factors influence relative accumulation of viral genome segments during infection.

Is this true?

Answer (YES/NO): NO